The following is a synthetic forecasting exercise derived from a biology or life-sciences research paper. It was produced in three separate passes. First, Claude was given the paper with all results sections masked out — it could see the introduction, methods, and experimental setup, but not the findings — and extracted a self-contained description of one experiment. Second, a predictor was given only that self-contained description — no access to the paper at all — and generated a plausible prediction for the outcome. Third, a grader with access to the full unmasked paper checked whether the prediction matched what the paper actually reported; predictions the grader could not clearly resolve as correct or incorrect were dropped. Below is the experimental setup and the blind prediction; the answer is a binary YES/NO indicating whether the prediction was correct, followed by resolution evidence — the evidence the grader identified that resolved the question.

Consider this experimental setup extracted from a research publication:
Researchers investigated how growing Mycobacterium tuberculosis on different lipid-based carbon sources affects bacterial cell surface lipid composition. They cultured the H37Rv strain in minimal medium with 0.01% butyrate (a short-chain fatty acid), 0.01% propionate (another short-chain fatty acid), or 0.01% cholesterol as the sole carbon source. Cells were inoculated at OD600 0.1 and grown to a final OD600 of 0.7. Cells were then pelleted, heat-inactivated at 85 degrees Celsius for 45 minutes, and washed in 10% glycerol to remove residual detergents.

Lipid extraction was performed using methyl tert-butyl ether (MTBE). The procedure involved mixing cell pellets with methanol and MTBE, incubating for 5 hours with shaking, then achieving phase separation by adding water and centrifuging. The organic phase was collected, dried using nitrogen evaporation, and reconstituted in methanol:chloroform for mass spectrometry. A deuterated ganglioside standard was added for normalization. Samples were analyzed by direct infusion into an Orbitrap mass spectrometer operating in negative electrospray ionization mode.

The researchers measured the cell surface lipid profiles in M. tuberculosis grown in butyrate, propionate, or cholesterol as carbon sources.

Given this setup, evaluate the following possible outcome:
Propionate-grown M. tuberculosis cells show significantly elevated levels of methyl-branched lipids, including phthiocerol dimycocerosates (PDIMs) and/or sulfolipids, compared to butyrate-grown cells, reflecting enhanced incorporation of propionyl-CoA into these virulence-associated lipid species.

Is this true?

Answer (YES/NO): YES